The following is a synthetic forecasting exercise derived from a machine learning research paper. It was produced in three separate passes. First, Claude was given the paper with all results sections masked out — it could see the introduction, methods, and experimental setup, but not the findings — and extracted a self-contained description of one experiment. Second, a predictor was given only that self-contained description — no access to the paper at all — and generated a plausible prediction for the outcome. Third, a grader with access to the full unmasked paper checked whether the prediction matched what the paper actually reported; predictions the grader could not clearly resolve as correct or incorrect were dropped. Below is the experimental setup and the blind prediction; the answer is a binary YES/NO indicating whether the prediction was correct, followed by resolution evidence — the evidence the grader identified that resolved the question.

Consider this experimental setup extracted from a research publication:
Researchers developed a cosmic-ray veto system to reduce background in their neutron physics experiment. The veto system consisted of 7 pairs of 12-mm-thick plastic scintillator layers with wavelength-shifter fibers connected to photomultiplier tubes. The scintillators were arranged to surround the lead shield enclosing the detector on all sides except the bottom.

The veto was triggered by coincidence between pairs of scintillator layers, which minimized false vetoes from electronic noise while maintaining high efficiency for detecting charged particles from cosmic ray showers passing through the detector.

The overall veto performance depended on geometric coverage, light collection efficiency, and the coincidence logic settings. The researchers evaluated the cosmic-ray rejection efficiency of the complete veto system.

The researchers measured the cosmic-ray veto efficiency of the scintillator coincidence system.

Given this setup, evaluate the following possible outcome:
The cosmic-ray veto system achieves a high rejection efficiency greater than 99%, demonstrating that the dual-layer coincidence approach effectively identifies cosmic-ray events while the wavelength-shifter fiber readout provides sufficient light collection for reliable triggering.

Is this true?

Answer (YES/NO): NO